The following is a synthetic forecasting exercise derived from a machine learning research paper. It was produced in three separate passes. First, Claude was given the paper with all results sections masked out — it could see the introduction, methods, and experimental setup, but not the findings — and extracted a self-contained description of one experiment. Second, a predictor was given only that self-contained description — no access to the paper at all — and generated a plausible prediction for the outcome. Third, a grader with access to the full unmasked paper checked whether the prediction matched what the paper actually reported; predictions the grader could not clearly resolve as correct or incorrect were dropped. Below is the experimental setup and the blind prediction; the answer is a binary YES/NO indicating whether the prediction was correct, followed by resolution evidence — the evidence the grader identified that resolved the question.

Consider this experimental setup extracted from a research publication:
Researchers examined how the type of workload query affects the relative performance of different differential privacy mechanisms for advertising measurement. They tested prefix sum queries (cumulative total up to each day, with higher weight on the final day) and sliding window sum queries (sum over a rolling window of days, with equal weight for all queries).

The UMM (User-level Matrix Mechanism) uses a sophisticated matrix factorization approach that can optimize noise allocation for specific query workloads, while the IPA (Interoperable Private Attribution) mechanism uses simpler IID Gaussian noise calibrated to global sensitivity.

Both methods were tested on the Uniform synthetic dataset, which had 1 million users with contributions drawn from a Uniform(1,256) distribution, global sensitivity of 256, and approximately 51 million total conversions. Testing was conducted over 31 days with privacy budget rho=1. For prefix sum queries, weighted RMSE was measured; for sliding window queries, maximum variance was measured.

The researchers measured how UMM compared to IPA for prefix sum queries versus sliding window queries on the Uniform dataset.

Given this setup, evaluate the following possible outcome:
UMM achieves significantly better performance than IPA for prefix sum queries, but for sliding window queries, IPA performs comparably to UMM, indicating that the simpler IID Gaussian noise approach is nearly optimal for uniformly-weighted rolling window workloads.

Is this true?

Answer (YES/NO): NO